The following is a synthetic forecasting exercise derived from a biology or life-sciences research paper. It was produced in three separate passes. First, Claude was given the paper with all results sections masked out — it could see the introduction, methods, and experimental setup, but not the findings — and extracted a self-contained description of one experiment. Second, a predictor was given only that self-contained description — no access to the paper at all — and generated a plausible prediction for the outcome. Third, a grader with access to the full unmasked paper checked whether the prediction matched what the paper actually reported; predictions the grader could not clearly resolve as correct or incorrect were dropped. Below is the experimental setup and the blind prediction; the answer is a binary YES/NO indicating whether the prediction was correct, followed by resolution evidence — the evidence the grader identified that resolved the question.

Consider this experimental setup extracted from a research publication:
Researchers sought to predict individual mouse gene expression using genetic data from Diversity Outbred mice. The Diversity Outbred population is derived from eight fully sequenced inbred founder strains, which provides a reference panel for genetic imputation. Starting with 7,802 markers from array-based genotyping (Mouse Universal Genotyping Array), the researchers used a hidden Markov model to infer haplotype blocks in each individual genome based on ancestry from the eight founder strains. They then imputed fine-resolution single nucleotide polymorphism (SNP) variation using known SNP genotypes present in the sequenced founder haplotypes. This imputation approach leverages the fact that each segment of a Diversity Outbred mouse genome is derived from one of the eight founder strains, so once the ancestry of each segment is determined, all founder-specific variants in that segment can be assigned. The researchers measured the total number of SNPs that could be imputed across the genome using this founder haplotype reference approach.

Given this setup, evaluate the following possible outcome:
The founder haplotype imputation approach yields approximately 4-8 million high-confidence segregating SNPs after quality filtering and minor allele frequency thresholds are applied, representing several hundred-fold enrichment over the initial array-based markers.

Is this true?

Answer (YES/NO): NO